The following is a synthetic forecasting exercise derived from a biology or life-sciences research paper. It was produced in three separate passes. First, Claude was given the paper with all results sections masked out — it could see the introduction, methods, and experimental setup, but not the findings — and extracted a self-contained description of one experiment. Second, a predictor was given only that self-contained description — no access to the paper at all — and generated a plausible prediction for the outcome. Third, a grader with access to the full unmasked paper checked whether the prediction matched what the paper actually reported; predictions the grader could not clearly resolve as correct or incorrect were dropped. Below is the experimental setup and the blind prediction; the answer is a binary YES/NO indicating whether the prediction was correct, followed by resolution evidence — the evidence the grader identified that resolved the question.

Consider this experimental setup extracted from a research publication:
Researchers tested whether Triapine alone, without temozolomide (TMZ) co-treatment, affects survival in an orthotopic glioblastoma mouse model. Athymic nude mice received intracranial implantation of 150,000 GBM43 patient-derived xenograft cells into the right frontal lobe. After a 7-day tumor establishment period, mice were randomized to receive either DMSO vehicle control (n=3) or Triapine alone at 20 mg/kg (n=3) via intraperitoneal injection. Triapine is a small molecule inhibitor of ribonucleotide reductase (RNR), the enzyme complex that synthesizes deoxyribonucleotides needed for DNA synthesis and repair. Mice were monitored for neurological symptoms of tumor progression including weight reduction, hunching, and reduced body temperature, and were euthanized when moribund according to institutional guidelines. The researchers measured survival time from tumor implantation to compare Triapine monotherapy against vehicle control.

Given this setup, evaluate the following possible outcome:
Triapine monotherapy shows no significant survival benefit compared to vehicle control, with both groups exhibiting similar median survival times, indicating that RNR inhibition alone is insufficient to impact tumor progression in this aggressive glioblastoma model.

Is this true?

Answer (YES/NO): YES